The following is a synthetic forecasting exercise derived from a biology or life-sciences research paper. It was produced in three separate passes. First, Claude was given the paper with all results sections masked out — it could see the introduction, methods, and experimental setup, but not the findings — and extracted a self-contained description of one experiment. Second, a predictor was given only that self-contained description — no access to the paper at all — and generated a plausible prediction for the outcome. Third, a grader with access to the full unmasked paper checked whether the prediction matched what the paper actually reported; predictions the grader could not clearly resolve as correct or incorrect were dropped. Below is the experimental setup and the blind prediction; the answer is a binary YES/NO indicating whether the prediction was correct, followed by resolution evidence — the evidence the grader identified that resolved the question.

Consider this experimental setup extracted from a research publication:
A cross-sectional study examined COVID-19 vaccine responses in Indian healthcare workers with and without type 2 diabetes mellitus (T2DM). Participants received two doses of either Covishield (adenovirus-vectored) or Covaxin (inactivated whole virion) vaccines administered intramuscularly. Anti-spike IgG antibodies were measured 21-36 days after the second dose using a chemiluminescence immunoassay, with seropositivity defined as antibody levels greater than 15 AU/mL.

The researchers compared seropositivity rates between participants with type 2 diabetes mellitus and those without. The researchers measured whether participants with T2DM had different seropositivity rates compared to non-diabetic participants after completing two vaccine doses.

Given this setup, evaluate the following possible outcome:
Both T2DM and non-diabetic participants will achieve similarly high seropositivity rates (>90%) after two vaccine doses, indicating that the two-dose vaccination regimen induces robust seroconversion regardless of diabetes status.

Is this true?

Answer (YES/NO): NO